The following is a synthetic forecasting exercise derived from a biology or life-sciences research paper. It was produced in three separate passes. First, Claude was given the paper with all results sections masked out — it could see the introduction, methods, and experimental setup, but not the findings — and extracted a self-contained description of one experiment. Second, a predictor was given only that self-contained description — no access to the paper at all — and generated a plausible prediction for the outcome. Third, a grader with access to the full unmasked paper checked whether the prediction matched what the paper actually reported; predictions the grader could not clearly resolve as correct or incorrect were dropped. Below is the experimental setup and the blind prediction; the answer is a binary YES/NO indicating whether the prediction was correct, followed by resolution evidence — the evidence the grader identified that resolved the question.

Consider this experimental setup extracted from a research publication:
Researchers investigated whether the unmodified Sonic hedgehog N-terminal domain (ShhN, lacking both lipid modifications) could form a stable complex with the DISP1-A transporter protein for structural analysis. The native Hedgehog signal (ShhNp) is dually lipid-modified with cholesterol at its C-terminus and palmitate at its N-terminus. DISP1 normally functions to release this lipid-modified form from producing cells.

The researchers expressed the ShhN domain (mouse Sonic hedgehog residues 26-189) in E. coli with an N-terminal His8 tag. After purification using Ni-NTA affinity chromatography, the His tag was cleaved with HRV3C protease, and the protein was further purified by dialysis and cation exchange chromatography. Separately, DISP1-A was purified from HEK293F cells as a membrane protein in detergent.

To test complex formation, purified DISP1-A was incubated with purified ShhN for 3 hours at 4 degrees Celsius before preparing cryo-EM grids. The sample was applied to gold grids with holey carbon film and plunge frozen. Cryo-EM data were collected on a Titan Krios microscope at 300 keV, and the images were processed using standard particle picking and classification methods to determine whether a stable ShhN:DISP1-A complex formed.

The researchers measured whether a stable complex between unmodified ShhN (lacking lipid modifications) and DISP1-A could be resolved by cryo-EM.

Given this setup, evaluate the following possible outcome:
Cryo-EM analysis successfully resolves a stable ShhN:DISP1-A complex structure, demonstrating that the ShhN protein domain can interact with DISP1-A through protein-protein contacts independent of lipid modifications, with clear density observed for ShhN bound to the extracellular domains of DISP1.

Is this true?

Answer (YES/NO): YES